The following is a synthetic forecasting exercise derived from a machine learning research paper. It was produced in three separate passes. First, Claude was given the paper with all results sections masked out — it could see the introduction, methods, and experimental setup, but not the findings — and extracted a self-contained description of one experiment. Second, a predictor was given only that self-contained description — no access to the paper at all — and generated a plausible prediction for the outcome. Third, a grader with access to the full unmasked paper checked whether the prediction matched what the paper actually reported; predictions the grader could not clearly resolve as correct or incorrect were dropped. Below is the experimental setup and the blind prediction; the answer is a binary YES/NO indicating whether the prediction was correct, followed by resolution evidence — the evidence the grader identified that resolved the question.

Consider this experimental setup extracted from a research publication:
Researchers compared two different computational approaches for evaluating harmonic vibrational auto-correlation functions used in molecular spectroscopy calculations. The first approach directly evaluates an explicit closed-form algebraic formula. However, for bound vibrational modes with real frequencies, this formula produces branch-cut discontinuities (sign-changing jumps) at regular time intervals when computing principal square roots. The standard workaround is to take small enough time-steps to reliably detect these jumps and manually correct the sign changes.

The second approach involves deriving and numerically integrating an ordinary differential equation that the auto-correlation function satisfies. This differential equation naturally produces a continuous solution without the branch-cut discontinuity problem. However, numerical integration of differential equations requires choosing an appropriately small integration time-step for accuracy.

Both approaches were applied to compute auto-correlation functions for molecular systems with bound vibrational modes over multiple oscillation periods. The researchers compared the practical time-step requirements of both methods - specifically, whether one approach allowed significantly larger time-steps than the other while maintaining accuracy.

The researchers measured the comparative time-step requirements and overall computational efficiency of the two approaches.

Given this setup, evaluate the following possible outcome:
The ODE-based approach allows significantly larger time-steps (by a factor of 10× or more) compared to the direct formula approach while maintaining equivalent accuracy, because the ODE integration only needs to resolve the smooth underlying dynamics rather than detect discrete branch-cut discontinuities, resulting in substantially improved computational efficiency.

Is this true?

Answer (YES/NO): NO